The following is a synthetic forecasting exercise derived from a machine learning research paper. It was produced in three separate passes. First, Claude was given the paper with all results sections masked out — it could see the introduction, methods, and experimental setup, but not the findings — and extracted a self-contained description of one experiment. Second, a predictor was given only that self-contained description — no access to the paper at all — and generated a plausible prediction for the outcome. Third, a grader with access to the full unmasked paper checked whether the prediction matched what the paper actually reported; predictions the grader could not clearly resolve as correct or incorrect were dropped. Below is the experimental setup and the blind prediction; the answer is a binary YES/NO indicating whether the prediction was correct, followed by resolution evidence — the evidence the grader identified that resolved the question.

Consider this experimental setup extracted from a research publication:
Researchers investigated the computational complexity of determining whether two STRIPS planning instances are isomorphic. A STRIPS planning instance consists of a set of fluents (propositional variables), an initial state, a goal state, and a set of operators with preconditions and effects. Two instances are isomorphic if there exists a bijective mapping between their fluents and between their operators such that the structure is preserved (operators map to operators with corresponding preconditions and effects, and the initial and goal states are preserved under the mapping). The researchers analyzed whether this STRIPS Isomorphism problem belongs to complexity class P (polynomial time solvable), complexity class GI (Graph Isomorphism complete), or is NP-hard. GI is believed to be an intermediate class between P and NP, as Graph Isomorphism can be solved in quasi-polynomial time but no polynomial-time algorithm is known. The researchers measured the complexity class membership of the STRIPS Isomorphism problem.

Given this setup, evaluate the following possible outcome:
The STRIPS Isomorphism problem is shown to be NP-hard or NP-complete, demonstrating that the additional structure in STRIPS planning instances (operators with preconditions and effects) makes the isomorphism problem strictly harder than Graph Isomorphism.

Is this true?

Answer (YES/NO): NO